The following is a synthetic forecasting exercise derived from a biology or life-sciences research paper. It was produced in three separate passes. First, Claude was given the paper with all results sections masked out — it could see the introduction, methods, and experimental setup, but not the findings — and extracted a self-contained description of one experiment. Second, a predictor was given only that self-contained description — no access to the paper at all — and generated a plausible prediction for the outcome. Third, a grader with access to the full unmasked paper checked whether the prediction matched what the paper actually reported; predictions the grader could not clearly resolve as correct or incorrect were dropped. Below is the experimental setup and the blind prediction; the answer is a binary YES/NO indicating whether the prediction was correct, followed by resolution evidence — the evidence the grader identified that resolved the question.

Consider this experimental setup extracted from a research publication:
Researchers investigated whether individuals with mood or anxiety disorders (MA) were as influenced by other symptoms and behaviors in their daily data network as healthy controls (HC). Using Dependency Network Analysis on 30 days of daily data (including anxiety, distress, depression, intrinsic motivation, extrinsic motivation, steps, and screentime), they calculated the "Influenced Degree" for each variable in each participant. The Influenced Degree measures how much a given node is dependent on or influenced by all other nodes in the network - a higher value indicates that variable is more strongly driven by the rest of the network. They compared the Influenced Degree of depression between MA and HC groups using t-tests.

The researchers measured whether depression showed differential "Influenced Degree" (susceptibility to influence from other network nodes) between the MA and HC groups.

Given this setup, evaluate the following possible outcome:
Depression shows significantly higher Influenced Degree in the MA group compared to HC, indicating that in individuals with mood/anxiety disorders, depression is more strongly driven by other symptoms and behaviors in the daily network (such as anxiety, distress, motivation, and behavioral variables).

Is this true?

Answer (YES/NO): NO